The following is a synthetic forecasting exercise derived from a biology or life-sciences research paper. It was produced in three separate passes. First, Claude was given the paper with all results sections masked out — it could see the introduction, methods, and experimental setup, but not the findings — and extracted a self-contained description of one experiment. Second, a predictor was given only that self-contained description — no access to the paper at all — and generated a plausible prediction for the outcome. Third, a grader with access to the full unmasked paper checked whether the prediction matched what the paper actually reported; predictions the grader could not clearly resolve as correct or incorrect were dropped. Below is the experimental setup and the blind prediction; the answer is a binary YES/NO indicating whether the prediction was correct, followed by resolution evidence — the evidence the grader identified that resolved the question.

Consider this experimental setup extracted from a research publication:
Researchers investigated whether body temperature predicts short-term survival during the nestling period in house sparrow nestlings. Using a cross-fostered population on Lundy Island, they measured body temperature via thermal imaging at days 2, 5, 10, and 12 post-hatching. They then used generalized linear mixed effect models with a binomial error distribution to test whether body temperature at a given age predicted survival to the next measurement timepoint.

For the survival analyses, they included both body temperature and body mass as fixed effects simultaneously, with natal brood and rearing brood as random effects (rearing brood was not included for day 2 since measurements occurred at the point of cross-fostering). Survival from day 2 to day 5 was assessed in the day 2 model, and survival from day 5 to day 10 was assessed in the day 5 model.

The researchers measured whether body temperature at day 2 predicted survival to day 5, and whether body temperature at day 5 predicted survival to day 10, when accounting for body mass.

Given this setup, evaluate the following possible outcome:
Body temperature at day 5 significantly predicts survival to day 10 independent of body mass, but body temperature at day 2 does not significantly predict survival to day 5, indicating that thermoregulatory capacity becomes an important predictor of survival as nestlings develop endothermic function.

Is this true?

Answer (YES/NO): NO